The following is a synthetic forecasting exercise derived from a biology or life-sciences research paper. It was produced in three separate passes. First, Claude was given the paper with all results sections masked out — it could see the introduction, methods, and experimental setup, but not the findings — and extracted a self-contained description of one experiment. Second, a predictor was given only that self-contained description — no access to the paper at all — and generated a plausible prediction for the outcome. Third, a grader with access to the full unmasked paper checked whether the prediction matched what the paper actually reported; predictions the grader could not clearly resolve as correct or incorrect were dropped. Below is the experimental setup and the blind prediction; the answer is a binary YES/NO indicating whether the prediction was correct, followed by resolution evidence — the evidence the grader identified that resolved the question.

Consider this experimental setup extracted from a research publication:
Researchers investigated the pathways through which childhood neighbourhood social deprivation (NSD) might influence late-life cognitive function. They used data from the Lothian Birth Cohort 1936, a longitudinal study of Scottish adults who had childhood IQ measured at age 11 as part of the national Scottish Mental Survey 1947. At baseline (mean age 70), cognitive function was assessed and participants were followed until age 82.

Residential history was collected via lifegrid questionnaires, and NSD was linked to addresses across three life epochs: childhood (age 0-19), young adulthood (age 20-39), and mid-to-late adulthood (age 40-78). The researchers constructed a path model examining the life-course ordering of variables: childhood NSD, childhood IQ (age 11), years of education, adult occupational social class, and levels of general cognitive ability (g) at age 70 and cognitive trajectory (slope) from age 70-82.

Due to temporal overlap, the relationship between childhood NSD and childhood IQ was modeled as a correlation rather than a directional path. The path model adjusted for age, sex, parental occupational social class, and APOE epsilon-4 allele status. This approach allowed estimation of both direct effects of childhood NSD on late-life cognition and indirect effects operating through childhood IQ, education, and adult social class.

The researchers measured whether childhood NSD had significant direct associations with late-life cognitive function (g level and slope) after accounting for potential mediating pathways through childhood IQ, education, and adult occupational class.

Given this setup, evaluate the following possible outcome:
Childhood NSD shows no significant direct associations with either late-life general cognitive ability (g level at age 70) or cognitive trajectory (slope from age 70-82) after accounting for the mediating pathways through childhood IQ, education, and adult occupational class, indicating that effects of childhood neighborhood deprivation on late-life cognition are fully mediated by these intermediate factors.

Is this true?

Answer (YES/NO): YES